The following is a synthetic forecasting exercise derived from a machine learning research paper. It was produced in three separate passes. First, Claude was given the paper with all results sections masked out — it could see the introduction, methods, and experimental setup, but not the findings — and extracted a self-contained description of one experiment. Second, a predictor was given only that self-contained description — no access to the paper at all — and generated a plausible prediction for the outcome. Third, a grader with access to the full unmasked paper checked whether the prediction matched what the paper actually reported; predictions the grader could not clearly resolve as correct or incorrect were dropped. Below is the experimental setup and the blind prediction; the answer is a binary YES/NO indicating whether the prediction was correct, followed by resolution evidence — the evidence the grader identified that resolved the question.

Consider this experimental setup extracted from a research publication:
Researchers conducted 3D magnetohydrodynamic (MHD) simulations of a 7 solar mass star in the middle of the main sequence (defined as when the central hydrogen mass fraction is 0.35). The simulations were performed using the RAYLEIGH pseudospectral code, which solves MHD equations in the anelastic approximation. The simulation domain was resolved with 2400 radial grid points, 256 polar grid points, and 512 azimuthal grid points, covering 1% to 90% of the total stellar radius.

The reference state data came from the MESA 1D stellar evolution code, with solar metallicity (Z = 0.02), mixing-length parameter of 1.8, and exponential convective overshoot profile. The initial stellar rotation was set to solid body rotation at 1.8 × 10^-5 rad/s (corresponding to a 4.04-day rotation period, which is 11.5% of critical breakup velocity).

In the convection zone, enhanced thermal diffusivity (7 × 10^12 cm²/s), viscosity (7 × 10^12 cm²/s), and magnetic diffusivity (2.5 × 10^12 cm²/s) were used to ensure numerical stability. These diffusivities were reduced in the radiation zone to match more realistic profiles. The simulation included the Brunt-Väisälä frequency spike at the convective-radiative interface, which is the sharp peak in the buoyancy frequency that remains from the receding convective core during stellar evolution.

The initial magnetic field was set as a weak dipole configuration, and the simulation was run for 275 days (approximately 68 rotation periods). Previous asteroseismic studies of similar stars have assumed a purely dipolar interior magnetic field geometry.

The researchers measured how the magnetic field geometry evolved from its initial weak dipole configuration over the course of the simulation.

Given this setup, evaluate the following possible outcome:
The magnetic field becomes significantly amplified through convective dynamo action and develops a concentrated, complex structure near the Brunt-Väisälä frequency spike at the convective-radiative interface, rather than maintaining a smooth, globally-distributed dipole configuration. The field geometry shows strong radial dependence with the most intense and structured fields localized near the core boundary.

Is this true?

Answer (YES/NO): NO